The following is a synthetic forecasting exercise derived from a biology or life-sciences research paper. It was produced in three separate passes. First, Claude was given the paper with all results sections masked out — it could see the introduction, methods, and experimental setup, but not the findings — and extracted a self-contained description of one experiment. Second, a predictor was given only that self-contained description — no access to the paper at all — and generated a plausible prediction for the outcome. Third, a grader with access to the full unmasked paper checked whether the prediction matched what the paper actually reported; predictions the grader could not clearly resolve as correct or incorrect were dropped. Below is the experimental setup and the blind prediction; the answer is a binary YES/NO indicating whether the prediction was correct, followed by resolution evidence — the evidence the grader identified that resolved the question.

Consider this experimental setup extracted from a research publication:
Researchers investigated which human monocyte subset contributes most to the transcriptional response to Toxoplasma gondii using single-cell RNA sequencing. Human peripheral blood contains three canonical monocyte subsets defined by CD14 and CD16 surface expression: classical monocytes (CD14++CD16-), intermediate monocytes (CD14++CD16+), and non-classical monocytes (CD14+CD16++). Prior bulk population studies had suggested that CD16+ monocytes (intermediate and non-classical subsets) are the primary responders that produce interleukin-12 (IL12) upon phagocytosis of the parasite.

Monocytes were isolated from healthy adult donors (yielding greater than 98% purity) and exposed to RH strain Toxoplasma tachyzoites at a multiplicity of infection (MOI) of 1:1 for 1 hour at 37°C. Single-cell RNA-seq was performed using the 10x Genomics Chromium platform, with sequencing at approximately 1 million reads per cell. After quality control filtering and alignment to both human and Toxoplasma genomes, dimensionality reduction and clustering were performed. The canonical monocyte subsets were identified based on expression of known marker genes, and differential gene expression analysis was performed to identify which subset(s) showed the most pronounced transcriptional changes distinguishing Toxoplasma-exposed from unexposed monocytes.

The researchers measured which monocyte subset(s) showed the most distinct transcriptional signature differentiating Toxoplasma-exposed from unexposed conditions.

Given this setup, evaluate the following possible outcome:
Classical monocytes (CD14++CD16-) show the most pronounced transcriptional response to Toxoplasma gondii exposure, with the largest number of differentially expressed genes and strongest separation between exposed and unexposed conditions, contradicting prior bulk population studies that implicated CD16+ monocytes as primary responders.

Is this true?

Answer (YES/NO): YES